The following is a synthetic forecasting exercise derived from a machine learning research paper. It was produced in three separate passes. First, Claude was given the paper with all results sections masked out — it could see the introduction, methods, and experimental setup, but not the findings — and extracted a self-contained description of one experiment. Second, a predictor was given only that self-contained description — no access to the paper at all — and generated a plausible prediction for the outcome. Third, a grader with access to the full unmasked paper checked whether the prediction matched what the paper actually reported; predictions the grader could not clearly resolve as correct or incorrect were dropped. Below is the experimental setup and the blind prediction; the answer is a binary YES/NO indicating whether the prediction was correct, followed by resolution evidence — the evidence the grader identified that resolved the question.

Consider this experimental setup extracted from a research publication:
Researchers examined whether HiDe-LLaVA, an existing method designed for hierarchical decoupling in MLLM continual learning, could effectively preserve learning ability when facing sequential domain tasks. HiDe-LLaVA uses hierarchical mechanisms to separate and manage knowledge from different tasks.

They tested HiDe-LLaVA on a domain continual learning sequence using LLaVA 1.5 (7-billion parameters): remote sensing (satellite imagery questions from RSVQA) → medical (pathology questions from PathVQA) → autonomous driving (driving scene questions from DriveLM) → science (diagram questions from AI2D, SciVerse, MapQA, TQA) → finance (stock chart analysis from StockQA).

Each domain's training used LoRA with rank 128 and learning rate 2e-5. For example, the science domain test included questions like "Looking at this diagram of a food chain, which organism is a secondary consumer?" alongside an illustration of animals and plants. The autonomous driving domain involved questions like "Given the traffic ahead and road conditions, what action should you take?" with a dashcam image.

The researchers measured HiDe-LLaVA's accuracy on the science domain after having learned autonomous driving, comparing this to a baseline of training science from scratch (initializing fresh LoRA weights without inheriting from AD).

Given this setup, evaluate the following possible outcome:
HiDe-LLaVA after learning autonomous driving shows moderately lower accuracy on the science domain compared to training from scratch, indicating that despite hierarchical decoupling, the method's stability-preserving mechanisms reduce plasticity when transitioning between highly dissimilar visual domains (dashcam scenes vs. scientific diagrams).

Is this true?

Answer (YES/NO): NO